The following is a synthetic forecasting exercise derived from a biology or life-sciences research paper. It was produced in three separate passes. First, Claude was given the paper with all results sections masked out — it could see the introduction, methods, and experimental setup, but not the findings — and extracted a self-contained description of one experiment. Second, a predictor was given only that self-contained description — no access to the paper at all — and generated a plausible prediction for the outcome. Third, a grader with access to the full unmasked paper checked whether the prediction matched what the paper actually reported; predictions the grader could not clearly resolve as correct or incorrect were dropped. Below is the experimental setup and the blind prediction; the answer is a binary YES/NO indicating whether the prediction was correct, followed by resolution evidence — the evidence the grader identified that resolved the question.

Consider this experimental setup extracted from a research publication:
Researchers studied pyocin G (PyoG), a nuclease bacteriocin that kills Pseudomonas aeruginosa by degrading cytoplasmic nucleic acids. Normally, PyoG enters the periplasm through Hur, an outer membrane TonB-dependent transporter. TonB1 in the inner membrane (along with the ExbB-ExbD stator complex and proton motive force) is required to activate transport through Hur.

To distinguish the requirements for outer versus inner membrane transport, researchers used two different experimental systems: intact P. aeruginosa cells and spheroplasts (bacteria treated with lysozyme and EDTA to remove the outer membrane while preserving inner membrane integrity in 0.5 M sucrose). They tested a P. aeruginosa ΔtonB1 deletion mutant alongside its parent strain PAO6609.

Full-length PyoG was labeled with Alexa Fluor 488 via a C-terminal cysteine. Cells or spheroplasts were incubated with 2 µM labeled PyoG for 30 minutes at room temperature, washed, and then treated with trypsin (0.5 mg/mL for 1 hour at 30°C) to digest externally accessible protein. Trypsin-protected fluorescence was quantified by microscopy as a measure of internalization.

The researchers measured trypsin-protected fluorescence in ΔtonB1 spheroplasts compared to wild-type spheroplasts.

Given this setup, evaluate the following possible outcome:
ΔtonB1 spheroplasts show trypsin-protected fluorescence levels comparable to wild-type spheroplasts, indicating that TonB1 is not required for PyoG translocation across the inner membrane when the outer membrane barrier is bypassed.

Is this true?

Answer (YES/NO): NO